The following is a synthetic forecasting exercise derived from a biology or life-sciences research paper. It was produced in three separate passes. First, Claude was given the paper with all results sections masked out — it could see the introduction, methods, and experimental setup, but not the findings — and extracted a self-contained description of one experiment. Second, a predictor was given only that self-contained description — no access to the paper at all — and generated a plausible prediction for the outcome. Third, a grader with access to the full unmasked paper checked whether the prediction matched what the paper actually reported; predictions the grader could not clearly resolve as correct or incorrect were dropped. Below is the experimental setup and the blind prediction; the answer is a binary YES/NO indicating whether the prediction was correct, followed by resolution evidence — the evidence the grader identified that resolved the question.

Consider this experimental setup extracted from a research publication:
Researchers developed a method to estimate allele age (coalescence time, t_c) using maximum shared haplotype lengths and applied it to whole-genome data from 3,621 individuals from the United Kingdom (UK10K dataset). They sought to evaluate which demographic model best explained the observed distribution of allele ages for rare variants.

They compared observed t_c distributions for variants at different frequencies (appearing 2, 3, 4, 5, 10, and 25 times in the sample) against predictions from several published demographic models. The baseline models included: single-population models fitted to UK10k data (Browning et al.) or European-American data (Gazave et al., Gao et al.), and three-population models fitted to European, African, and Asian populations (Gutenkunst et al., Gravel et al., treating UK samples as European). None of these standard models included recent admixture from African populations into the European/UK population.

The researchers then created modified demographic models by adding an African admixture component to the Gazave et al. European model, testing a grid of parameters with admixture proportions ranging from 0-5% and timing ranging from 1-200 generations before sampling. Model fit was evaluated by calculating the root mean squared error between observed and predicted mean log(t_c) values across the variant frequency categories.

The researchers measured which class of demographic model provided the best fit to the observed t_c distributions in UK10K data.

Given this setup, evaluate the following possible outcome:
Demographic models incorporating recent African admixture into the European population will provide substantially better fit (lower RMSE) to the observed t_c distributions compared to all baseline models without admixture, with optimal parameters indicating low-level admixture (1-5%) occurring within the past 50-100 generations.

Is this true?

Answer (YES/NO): NO